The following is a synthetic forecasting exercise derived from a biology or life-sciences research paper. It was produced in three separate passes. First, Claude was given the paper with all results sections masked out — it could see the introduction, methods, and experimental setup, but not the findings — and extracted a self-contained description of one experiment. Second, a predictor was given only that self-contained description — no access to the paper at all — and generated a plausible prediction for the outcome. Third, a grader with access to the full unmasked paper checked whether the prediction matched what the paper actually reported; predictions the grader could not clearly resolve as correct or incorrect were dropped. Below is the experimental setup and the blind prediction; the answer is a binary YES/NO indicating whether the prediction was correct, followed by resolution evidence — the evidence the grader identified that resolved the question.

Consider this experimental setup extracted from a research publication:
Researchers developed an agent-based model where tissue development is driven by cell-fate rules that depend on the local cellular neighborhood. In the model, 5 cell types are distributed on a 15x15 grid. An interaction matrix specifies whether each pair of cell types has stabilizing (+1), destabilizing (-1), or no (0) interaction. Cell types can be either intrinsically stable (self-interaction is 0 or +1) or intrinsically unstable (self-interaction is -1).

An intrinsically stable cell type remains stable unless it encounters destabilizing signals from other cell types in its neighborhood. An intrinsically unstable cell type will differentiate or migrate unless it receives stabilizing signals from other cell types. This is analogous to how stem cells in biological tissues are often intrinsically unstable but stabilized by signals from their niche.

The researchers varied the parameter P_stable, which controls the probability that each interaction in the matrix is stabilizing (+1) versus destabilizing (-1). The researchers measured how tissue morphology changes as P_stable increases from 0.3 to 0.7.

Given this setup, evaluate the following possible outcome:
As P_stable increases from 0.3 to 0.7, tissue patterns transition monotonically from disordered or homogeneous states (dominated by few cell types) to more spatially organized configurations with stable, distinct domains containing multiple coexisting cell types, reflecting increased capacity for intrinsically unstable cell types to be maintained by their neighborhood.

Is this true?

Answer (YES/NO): NO